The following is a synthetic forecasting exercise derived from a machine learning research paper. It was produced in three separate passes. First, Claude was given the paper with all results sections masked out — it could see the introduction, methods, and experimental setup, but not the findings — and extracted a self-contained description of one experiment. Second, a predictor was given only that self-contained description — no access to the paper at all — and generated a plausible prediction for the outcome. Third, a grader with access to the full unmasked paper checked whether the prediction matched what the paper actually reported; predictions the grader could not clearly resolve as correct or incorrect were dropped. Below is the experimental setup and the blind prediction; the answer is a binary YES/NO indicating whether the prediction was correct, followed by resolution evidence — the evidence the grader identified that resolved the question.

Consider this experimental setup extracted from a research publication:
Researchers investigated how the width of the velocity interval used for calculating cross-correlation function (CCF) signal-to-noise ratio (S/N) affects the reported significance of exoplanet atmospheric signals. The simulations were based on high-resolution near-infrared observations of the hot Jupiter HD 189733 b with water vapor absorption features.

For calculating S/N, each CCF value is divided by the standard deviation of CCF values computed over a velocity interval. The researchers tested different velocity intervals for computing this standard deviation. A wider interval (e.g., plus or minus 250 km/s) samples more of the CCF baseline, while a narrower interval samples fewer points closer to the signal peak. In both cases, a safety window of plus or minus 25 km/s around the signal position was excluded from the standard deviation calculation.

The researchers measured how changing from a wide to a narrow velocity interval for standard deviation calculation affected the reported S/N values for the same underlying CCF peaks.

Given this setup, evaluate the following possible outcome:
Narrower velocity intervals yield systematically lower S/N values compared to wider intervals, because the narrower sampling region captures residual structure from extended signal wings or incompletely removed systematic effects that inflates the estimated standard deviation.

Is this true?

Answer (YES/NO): NO